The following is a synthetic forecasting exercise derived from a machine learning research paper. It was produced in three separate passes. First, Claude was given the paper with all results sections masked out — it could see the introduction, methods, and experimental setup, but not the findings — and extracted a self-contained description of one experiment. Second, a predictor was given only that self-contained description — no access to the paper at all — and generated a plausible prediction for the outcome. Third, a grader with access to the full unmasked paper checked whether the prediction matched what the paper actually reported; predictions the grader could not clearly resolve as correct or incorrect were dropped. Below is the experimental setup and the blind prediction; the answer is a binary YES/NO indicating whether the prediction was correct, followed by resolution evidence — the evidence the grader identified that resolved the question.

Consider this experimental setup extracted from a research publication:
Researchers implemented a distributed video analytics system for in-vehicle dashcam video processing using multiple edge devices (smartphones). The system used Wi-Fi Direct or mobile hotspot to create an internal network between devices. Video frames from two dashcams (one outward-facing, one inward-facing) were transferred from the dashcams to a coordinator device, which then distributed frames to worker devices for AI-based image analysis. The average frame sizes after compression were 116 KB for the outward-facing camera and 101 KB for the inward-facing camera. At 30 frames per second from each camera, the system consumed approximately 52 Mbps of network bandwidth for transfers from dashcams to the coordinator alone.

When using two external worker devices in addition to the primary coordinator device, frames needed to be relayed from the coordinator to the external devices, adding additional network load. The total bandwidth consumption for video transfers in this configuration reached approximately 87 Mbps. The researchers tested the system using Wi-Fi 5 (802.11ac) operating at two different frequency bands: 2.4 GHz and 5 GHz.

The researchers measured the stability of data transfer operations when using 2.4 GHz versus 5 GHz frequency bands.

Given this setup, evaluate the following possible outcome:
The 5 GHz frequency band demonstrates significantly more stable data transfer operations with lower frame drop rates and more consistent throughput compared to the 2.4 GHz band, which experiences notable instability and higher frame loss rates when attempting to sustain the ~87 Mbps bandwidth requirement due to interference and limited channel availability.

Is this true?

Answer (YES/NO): NO